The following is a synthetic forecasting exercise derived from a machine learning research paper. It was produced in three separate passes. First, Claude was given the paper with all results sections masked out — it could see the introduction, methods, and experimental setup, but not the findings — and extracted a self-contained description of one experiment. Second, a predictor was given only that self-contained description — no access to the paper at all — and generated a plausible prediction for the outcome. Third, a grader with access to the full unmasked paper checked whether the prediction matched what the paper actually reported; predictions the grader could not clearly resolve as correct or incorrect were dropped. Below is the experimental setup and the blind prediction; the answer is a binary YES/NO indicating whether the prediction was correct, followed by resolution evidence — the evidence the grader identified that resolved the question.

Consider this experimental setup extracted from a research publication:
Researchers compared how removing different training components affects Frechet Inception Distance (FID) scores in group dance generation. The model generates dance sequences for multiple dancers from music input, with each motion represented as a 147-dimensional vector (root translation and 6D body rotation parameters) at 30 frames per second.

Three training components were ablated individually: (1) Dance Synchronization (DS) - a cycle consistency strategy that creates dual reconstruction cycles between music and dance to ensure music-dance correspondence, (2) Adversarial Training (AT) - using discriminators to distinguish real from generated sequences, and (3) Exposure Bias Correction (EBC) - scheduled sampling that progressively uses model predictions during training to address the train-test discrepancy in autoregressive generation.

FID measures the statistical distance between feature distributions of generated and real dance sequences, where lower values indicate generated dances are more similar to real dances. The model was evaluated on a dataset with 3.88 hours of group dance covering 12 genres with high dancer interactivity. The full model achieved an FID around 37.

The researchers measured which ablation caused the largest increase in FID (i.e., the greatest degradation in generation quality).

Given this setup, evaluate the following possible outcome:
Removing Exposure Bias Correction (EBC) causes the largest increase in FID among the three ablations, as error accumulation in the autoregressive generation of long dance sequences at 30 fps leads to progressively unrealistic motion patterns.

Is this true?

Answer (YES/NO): YES